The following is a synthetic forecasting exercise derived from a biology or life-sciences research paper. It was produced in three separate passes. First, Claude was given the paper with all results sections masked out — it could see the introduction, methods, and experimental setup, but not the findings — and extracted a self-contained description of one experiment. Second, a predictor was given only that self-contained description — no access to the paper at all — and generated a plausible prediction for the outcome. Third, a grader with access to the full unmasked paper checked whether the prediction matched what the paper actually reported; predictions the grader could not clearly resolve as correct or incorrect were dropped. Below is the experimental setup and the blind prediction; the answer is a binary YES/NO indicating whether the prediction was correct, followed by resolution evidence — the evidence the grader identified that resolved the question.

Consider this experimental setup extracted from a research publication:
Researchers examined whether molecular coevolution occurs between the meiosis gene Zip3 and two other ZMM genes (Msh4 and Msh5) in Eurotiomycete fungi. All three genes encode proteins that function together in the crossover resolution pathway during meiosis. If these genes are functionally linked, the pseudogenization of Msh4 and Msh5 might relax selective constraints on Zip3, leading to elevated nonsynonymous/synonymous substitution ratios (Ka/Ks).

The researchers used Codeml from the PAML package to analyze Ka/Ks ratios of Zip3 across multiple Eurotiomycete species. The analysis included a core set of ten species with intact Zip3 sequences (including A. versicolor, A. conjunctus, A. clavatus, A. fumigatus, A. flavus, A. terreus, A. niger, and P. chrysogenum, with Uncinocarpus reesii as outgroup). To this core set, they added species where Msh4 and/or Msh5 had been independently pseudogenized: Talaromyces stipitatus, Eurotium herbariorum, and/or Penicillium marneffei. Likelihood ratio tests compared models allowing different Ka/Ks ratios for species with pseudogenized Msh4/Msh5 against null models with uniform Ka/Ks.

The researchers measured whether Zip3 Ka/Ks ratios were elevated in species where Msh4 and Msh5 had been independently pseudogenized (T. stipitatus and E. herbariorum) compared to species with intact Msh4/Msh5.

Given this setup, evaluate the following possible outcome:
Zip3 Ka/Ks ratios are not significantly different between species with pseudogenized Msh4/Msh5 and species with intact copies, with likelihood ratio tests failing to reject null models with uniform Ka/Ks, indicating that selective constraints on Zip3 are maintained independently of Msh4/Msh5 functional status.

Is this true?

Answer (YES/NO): NO